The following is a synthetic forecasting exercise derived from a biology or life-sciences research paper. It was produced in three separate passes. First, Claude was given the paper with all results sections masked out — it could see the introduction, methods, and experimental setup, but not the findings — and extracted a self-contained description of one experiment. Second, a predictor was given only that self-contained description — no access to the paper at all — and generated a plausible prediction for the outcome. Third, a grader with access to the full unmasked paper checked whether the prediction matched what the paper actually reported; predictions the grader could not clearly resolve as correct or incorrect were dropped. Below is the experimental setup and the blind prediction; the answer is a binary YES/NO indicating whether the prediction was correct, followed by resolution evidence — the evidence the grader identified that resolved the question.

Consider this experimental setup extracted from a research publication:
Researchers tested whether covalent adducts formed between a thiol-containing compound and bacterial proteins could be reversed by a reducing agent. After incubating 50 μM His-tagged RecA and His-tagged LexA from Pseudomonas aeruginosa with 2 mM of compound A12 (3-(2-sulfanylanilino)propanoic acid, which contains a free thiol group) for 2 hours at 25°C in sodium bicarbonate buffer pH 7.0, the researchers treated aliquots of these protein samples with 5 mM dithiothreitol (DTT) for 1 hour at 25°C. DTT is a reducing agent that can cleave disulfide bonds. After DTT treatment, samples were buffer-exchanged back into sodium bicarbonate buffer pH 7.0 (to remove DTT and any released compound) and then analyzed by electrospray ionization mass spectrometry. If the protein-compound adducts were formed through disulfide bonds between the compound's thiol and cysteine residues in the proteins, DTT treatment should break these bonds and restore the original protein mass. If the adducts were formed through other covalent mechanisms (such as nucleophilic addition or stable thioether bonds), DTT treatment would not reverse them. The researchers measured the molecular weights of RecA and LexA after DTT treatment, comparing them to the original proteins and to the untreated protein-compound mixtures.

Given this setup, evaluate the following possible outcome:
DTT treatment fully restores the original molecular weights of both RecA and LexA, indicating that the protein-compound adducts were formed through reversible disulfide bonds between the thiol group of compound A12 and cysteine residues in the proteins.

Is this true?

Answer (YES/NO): NO